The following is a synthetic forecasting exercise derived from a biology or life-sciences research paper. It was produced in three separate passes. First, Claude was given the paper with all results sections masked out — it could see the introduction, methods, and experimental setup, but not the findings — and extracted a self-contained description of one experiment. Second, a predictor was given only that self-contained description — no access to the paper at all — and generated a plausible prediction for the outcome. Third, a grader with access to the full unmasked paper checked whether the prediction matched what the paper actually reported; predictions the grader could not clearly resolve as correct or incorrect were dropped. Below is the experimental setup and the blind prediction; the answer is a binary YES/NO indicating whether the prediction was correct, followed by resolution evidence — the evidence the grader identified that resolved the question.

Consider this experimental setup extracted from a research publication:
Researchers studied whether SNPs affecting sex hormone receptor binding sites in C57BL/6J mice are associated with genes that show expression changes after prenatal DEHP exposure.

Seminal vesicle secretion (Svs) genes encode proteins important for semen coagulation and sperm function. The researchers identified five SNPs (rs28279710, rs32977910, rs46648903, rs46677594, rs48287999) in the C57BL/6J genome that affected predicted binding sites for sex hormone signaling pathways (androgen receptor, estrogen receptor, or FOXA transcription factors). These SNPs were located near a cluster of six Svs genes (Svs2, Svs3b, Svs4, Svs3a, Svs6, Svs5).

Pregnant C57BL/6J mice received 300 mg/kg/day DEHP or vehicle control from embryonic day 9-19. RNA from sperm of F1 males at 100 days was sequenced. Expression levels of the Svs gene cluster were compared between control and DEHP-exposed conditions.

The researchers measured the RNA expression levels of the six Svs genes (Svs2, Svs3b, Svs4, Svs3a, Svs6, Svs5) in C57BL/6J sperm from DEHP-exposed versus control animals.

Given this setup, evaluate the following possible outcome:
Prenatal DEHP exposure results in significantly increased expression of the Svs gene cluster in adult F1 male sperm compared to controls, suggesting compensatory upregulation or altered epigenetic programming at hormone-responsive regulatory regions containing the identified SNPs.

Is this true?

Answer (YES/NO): NO